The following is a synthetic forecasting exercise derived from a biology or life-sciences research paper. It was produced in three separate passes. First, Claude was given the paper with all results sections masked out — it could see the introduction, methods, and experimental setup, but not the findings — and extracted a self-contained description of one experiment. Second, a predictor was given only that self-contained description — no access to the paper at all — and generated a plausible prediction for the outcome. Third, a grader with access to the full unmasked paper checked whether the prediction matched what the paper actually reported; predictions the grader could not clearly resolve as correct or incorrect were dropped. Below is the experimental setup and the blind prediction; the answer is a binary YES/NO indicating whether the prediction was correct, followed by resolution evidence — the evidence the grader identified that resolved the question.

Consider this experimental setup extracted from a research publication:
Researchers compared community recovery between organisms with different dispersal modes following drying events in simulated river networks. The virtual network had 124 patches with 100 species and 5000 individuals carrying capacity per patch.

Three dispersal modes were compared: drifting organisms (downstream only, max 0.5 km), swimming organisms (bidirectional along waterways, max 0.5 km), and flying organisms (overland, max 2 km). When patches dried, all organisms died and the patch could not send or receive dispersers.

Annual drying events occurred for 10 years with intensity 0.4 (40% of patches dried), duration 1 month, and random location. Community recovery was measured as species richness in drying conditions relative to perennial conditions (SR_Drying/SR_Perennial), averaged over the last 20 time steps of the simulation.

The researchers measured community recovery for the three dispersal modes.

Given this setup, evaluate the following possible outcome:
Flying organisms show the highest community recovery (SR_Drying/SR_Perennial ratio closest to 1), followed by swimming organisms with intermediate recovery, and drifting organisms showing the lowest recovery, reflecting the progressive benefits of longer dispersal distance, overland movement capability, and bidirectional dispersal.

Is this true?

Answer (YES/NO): YES